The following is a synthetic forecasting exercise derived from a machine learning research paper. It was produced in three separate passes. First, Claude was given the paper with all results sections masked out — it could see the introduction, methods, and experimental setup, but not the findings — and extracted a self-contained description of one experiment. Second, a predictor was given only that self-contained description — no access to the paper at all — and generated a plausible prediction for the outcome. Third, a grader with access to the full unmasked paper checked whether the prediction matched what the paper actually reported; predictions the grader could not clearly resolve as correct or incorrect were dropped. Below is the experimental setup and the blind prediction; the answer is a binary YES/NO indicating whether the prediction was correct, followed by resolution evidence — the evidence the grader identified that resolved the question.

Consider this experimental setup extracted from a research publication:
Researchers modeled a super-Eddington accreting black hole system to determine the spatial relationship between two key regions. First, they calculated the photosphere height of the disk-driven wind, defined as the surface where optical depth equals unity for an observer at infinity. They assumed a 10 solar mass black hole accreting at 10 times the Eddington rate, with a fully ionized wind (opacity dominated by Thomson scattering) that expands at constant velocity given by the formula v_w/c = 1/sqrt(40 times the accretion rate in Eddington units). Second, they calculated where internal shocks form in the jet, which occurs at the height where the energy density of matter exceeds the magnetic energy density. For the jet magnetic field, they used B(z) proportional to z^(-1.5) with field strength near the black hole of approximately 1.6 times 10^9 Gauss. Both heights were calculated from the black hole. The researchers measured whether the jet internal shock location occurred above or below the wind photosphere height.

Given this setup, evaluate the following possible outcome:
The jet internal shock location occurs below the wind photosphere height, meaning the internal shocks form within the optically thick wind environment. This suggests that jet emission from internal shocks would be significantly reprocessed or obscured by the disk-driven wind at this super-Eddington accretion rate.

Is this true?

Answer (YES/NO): NO